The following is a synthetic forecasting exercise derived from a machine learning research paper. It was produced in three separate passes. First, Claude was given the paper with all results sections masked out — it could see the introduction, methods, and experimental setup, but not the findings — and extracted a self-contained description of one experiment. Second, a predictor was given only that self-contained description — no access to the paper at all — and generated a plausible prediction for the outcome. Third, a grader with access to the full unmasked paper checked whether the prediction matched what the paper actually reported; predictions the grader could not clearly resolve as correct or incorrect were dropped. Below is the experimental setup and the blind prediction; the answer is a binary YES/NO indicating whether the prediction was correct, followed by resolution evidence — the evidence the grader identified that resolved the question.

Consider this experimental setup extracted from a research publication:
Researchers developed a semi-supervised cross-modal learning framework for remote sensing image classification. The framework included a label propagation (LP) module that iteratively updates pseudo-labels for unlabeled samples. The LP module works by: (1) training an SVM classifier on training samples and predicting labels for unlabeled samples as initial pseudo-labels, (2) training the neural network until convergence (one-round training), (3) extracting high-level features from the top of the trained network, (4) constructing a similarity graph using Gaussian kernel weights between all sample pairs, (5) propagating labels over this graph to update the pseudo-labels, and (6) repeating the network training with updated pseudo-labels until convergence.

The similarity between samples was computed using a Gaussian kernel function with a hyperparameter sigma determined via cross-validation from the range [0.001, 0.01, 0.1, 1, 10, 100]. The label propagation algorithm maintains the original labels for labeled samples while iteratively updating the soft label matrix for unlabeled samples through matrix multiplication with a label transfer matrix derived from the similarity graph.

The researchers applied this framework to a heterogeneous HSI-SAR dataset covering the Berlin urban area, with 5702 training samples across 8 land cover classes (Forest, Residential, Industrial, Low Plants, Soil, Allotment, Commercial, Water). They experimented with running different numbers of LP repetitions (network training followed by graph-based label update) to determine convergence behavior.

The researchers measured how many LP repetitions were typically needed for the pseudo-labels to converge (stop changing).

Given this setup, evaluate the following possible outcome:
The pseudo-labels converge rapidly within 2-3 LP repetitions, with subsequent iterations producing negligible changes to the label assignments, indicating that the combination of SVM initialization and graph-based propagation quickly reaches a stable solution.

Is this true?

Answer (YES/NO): NO